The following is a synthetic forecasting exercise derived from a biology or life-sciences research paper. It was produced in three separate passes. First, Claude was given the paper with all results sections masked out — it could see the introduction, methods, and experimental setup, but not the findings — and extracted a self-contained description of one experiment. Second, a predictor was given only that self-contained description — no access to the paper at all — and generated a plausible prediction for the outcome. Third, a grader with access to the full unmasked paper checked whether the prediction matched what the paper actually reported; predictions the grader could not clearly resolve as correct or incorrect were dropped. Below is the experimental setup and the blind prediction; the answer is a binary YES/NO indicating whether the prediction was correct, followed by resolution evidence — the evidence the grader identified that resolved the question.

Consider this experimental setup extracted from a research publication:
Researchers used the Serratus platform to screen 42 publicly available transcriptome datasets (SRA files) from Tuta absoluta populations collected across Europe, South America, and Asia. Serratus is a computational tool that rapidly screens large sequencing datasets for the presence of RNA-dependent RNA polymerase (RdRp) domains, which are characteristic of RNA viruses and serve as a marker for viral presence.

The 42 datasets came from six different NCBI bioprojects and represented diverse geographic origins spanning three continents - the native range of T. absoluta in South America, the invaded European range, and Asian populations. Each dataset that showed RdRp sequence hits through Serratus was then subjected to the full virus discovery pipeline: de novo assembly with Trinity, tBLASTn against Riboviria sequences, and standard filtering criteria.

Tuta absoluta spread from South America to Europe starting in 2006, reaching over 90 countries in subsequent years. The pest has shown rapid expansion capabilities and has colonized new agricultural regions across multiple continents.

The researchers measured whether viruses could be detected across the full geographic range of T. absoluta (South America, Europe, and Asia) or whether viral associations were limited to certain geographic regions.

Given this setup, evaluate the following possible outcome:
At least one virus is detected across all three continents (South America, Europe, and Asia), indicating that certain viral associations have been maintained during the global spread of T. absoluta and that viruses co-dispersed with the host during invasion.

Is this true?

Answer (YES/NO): NO